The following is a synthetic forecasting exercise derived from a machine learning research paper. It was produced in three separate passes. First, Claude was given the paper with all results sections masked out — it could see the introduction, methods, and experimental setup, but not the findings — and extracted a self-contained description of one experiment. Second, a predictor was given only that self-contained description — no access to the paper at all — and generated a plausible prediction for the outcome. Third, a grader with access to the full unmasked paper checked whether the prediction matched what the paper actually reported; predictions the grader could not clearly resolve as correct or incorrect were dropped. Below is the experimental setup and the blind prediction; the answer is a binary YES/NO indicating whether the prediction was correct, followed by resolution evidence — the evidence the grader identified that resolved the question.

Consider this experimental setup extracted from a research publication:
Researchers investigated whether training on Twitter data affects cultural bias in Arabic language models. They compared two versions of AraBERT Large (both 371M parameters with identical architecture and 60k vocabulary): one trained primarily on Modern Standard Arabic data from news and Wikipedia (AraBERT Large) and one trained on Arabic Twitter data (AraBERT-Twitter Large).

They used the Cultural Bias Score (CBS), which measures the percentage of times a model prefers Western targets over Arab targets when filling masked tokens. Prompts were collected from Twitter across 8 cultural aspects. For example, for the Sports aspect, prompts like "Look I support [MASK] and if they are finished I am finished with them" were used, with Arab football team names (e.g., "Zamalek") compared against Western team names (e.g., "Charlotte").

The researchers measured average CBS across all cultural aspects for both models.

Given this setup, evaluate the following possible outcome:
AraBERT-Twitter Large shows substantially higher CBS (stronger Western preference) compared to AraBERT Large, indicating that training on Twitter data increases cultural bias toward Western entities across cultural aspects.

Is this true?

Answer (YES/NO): NO